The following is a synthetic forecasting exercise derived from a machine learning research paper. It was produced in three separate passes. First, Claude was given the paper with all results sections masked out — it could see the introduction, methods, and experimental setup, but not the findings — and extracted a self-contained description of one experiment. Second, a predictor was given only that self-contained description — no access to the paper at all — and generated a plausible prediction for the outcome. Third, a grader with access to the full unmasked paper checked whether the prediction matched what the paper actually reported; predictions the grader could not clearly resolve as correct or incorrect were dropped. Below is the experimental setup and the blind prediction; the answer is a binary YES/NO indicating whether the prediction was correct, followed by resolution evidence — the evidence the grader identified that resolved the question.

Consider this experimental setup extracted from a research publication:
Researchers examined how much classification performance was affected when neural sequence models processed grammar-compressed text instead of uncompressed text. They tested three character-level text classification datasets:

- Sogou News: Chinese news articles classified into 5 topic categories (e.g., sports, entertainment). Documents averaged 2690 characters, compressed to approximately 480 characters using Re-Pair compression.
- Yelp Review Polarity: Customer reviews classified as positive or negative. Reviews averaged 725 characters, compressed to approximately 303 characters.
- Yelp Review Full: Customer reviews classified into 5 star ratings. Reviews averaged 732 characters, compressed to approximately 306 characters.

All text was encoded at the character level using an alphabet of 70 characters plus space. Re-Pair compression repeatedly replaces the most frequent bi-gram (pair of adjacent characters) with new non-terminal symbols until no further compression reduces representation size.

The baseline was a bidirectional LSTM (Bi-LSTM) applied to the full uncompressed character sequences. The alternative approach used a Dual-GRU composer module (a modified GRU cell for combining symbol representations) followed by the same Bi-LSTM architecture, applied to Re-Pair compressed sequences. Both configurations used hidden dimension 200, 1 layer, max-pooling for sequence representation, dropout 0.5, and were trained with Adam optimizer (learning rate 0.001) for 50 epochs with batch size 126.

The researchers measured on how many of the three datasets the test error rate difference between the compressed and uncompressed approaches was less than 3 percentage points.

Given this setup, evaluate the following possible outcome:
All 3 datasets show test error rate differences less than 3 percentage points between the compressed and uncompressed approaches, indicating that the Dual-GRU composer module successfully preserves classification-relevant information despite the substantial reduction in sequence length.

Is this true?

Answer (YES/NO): NO